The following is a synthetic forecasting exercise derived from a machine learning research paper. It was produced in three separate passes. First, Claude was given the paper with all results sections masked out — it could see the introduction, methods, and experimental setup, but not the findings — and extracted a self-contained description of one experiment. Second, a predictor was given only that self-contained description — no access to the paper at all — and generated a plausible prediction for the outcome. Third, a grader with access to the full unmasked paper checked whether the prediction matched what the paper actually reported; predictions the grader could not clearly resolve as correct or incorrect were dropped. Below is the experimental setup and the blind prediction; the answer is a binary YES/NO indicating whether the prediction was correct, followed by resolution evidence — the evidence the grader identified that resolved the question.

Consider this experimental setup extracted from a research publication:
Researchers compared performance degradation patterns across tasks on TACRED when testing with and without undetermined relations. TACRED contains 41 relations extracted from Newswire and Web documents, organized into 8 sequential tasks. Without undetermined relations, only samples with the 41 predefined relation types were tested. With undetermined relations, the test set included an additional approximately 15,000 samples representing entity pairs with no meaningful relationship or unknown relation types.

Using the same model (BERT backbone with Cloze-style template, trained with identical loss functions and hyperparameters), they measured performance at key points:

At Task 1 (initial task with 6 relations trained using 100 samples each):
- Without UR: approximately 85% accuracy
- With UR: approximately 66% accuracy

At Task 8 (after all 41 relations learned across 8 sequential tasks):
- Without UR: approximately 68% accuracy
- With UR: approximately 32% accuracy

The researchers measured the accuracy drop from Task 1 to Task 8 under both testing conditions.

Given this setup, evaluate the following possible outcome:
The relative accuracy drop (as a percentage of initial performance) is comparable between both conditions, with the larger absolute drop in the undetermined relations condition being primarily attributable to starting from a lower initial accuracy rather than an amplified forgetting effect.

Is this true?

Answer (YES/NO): NO